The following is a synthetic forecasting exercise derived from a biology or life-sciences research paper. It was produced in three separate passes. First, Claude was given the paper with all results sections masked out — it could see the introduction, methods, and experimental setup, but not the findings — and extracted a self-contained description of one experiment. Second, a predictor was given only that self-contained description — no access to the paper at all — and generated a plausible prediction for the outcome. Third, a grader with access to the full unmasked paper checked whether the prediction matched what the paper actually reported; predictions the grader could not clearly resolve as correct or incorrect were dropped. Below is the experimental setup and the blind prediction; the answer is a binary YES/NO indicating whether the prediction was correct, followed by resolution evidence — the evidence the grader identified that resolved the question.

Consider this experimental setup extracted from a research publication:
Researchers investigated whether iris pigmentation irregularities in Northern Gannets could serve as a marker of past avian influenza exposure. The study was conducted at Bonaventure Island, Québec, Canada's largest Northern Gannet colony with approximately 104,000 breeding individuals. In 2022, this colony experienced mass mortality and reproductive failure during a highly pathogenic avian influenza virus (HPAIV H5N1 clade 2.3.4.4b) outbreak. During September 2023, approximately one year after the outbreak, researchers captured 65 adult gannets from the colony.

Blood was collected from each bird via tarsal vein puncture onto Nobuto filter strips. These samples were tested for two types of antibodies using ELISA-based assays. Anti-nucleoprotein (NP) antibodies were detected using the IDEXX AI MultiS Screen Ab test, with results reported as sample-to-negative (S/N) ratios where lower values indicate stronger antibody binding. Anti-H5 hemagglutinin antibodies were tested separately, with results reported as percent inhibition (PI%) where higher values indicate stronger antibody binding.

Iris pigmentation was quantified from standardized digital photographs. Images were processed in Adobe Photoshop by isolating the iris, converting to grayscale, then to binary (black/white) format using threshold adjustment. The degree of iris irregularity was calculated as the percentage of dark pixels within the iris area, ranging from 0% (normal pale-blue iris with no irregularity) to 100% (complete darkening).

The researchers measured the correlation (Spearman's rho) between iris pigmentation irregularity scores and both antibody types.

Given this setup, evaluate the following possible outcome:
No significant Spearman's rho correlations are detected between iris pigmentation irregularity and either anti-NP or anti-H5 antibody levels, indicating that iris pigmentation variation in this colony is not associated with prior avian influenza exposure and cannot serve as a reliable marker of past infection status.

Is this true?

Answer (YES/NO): NO